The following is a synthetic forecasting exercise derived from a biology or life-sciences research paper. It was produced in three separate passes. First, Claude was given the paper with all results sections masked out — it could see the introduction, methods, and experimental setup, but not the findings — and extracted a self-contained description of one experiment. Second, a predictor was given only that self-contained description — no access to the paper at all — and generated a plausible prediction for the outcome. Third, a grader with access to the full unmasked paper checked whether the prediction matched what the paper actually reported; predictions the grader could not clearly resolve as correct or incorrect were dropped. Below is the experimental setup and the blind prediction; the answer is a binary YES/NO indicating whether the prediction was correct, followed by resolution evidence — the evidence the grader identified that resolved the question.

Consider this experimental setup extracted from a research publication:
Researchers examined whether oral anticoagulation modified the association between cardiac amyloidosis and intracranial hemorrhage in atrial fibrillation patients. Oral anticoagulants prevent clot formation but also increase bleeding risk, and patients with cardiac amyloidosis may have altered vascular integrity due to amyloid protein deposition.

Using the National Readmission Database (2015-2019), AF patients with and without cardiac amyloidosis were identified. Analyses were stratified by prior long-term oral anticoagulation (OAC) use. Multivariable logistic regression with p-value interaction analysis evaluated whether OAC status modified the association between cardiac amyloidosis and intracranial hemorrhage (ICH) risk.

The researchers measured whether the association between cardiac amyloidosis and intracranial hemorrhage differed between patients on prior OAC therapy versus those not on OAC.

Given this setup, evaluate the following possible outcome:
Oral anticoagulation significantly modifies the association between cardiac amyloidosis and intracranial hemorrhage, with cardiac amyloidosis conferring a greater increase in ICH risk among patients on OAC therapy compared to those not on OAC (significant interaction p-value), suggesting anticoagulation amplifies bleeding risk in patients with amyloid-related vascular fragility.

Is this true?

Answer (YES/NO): NO